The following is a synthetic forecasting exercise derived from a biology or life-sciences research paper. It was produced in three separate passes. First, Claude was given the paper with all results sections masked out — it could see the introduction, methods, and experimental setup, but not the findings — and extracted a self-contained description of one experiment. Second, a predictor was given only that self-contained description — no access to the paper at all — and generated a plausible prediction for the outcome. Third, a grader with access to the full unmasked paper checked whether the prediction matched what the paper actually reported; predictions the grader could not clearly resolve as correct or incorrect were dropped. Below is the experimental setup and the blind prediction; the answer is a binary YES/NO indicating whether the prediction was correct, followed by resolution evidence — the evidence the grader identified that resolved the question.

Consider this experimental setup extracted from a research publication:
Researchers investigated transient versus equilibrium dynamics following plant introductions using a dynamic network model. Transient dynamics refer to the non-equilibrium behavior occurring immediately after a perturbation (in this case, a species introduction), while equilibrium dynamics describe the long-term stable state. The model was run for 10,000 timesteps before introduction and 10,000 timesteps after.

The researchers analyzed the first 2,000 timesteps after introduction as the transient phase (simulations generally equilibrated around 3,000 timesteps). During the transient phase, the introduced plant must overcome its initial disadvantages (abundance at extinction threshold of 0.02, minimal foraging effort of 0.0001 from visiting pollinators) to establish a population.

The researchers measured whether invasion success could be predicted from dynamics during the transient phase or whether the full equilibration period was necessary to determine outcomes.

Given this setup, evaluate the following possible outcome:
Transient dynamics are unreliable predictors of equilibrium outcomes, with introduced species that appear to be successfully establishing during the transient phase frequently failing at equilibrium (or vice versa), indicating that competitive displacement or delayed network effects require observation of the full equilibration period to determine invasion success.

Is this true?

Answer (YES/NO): NO